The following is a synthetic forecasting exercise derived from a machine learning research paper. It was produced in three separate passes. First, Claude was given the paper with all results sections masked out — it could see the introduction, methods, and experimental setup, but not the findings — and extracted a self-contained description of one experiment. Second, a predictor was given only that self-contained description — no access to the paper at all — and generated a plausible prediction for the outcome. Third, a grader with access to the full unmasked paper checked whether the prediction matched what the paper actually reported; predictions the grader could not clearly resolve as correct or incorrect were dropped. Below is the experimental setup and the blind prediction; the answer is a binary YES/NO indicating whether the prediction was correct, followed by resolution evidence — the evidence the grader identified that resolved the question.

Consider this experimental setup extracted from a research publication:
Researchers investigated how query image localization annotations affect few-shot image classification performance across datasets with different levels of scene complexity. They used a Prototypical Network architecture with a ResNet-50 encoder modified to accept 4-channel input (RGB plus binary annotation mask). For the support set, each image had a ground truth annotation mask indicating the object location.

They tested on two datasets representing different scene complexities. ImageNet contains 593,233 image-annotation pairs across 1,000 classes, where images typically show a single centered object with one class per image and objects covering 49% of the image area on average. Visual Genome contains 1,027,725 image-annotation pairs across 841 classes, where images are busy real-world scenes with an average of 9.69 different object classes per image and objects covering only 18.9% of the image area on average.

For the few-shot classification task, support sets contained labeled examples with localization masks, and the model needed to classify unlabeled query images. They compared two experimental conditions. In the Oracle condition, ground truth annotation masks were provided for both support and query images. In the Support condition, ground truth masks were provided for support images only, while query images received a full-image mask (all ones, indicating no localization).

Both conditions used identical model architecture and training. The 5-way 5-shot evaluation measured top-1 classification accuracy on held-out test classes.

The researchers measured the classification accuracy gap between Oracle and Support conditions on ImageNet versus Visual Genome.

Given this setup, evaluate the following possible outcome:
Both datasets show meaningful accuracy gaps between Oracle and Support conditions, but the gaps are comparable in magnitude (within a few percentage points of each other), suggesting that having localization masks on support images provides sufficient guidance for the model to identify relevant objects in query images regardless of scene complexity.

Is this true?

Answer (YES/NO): NO